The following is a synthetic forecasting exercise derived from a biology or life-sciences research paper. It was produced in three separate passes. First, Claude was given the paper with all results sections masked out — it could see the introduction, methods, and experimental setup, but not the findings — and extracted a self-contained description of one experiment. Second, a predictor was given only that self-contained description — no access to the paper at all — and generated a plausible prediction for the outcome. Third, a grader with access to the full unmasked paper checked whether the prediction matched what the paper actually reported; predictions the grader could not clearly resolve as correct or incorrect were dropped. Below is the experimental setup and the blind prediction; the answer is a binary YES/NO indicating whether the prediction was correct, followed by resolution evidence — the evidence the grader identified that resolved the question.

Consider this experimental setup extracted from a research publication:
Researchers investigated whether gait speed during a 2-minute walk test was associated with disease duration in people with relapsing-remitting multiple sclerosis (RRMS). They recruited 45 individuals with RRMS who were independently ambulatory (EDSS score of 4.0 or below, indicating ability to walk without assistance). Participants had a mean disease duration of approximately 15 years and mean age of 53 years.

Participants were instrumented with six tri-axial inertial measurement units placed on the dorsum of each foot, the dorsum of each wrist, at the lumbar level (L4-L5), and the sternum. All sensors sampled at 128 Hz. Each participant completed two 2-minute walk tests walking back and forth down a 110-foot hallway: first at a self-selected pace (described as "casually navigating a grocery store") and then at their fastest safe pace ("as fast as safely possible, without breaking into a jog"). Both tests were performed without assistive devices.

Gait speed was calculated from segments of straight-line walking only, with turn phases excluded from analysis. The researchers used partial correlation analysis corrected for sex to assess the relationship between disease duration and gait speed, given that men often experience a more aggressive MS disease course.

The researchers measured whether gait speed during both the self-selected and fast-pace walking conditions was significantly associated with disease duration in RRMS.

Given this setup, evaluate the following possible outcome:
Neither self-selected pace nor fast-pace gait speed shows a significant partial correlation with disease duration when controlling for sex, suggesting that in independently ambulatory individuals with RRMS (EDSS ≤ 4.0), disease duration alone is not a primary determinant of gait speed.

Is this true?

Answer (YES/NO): YES